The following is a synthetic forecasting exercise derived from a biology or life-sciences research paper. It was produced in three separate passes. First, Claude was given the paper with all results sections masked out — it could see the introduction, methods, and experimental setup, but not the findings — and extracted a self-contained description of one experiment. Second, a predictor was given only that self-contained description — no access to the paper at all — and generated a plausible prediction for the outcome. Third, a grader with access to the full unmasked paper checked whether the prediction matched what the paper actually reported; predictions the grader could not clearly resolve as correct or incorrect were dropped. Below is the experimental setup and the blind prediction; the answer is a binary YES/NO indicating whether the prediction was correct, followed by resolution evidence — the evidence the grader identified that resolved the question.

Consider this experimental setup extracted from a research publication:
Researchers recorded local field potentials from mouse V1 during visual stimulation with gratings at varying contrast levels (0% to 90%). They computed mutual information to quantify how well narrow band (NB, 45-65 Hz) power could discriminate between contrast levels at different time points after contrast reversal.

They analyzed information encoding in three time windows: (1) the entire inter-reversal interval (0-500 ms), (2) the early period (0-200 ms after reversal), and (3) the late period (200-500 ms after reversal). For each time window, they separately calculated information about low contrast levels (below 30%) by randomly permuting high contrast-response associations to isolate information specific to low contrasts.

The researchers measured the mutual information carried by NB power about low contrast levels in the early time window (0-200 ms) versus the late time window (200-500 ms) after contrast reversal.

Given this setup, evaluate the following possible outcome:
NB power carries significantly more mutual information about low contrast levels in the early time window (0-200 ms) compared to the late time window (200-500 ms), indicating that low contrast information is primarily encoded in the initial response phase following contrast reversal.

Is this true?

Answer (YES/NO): NO